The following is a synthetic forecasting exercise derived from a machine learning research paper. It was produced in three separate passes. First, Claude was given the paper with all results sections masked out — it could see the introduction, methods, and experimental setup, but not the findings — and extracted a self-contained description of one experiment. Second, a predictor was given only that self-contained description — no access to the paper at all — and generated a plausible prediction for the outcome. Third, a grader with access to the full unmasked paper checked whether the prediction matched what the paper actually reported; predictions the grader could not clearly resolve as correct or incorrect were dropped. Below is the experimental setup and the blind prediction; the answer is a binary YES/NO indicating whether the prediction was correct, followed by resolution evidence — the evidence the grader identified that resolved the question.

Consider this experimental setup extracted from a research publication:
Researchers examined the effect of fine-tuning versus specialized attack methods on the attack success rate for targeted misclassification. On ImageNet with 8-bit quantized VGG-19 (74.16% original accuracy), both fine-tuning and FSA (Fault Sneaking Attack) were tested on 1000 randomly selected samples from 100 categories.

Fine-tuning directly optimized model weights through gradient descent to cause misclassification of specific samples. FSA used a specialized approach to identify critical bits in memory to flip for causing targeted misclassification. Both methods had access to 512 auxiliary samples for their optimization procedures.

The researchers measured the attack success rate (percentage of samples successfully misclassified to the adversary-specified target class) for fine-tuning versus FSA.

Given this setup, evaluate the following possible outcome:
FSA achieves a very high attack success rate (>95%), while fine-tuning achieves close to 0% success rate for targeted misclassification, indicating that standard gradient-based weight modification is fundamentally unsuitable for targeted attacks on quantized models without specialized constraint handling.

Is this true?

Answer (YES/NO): NO